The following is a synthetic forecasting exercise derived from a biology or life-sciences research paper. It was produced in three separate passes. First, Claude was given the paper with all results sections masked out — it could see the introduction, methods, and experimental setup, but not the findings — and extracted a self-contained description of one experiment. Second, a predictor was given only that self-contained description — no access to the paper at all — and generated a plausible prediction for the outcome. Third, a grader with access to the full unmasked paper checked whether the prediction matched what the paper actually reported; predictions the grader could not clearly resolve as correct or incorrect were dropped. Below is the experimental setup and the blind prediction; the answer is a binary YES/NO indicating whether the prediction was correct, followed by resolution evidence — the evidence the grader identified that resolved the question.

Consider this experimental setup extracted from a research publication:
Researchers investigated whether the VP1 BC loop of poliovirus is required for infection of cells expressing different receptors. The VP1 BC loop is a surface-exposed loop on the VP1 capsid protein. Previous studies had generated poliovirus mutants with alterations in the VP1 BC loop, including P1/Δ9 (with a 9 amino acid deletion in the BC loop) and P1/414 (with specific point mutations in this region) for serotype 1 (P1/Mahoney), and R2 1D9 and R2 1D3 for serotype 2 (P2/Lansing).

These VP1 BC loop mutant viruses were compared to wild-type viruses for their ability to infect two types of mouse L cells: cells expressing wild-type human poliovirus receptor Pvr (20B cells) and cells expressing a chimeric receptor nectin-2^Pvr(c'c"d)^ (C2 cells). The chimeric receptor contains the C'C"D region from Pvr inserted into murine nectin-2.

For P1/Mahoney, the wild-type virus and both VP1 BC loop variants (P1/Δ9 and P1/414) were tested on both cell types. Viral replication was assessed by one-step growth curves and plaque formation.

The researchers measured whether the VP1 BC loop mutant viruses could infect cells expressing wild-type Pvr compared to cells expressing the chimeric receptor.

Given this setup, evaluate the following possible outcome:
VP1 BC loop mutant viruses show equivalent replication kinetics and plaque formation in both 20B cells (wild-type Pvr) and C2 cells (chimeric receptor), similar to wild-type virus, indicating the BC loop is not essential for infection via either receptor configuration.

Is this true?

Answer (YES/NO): NO